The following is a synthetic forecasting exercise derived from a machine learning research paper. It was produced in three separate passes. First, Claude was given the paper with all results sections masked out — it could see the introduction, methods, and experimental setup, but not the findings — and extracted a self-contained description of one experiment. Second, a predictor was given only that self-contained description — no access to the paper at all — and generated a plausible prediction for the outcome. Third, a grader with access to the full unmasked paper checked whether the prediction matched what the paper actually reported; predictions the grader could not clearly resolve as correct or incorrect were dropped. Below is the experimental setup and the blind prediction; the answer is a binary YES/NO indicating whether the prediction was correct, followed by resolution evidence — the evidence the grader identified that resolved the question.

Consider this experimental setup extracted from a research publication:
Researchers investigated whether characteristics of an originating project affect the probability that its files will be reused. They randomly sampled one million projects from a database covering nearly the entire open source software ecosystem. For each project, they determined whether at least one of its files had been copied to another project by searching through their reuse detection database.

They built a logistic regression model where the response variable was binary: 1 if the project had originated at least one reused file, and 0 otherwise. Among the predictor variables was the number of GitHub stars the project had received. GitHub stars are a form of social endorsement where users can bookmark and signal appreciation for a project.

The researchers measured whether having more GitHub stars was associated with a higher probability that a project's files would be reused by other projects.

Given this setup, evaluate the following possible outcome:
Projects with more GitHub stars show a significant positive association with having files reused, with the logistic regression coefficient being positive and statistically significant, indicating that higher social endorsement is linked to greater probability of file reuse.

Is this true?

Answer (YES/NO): YES